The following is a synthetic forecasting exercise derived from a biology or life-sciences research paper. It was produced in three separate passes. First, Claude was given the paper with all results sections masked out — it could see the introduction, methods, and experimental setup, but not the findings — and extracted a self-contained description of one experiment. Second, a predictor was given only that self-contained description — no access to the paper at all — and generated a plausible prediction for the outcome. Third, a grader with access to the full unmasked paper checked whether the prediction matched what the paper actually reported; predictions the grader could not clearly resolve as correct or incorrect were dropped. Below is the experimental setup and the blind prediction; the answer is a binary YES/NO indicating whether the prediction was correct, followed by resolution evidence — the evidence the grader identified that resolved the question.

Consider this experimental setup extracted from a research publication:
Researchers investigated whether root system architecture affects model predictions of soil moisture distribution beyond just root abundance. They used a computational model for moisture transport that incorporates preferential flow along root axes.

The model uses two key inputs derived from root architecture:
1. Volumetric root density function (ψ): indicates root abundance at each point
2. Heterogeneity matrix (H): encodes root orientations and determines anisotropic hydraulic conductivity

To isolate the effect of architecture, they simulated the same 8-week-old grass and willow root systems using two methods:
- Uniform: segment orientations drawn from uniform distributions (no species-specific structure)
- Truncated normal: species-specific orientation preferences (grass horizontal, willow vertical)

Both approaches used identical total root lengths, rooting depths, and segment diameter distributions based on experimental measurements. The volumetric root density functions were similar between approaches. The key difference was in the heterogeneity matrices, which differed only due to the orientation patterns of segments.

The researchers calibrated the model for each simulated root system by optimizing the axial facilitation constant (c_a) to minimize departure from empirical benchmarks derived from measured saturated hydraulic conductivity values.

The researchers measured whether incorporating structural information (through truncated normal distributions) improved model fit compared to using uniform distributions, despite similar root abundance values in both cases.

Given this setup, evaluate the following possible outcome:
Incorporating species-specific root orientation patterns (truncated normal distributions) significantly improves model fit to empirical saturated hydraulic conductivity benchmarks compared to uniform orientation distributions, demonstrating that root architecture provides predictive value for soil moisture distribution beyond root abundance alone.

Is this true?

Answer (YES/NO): YES